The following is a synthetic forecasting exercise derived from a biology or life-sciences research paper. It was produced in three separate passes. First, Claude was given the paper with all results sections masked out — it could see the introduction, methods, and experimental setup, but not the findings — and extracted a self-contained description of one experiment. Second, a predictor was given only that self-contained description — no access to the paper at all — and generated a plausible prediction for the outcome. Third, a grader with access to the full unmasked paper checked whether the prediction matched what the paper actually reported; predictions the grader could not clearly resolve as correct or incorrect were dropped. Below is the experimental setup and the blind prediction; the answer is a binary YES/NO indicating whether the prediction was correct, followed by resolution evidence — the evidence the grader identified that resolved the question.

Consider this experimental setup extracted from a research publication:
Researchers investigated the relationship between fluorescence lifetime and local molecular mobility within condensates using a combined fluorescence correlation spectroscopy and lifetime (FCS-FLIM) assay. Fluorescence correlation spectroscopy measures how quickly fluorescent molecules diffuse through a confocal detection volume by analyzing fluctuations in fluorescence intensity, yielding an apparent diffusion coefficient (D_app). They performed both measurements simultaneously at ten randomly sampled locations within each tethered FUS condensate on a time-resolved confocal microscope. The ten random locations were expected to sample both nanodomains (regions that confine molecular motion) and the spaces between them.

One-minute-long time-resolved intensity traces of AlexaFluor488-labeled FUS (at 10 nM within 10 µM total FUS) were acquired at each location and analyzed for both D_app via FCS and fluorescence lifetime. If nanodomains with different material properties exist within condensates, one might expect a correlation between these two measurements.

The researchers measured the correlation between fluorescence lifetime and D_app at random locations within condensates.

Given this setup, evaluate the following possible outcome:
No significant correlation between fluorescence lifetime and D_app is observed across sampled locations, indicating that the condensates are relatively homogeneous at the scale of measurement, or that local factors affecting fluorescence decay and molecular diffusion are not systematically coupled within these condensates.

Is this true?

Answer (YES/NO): NO